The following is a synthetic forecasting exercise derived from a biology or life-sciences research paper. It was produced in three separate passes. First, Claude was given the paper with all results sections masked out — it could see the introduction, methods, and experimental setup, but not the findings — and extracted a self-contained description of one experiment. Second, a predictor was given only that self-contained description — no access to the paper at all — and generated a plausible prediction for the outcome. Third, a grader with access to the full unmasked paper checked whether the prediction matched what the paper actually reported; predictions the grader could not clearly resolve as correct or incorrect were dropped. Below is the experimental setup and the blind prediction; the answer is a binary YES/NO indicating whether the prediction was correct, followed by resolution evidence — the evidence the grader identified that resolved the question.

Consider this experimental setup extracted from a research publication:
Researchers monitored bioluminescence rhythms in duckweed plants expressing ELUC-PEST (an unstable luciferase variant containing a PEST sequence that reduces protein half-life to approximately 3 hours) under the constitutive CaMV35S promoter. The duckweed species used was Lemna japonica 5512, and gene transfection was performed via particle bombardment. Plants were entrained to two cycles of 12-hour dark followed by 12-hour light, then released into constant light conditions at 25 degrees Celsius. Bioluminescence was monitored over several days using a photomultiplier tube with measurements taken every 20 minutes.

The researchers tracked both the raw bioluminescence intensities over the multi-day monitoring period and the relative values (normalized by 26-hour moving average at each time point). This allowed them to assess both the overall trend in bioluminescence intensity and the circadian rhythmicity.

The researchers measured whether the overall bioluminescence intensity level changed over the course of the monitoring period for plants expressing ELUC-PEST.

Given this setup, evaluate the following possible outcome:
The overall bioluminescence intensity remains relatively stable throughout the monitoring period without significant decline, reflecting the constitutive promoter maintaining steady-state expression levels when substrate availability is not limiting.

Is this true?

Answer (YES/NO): NO